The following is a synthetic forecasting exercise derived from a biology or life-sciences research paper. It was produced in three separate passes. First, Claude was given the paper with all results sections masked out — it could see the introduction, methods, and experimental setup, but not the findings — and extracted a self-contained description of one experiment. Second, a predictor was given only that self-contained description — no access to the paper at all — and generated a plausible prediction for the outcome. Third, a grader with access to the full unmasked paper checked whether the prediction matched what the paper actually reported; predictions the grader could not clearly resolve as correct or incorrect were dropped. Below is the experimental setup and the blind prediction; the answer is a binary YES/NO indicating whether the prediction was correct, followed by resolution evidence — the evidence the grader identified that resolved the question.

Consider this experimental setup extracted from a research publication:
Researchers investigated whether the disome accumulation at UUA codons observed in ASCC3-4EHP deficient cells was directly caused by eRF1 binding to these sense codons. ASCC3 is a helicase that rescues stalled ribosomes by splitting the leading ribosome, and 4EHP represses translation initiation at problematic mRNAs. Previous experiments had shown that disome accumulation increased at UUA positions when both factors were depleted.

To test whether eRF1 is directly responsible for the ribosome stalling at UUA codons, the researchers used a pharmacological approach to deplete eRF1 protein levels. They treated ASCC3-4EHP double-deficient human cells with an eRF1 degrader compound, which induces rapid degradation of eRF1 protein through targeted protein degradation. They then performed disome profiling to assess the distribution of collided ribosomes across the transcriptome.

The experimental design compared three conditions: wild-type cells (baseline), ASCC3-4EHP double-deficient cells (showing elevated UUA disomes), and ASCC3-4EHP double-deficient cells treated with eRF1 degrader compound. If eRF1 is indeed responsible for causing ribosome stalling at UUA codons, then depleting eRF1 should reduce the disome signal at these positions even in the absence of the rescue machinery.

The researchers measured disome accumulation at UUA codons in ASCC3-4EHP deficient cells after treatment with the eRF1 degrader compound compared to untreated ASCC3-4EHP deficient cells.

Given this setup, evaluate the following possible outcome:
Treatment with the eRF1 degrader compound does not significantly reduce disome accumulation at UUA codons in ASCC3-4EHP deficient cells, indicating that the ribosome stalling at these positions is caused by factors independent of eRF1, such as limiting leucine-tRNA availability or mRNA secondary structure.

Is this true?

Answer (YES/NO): NO